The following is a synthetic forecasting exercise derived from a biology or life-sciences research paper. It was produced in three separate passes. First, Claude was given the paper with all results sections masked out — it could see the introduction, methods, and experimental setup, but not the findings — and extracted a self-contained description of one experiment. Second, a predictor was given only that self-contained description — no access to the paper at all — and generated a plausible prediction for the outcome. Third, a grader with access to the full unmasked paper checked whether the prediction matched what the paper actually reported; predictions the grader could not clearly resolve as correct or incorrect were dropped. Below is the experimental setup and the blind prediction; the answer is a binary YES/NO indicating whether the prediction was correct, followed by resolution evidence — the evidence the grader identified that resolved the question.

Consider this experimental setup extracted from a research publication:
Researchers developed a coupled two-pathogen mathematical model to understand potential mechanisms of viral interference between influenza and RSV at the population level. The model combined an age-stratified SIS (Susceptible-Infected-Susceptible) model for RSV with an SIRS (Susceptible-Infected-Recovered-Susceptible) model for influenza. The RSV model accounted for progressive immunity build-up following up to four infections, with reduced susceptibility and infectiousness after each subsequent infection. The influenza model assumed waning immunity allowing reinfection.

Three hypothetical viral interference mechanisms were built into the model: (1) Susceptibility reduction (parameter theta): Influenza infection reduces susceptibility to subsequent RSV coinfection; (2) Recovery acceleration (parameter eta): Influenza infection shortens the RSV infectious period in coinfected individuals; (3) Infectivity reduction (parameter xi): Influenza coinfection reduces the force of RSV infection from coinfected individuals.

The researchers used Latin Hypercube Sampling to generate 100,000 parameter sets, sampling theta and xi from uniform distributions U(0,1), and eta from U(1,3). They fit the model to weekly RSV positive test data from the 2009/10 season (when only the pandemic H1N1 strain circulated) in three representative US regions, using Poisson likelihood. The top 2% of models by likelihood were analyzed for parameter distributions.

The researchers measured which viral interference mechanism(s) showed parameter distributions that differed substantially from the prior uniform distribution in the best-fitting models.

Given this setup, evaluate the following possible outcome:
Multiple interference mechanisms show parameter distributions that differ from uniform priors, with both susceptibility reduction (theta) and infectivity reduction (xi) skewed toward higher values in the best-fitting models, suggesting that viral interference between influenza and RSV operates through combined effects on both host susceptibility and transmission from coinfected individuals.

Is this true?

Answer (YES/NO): NO